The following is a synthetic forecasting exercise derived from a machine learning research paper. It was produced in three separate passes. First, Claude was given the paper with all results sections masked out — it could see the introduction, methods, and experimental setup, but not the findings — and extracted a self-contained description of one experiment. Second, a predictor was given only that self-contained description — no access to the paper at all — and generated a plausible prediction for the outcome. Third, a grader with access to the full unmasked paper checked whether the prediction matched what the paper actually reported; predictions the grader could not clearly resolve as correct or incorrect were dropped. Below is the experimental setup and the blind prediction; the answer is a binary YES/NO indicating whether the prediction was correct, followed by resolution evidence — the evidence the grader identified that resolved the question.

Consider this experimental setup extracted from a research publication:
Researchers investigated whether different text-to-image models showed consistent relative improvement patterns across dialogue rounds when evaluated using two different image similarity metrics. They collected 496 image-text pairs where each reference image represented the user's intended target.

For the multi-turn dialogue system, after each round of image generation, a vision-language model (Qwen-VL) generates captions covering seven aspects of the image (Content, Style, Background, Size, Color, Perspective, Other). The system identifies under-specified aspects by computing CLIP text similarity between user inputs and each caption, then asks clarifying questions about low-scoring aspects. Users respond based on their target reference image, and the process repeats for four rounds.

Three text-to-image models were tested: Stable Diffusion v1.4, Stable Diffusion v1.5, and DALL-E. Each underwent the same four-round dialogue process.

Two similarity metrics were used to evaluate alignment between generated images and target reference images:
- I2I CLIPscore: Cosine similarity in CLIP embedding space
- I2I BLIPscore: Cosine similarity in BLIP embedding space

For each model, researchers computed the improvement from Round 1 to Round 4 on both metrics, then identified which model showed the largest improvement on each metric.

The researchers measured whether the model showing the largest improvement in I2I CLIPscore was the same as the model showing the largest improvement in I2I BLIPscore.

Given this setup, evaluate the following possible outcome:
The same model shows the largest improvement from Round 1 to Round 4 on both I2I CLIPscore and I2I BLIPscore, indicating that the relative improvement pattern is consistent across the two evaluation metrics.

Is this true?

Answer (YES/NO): NO